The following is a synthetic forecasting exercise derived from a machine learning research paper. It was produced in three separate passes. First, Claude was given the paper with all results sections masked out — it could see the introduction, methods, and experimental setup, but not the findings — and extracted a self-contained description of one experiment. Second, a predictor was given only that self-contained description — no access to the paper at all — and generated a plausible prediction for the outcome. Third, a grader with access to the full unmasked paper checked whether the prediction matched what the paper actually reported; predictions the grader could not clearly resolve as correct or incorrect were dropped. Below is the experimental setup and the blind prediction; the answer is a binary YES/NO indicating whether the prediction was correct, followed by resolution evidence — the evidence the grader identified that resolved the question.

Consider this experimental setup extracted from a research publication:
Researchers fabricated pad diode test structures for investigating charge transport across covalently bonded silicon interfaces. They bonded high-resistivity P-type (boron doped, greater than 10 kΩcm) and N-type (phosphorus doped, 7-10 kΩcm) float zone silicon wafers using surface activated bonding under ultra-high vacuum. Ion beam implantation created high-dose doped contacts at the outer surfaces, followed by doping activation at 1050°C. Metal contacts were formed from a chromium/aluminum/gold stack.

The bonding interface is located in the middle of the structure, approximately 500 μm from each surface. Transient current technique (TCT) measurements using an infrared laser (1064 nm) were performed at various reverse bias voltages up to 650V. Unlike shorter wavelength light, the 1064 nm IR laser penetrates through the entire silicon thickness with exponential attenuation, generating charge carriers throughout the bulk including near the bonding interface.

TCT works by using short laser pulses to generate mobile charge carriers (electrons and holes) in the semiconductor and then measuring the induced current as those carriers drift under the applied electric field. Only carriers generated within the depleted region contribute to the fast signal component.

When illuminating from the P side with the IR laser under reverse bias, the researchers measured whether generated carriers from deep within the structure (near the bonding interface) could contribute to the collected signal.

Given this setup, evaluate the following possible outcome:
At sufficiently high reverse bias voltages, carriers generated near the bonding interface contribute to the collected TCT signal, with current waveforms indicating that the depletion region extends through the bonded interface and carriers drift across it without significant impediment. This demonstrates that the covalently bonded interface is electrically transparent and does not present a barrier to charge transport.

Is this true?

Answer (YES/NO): NO